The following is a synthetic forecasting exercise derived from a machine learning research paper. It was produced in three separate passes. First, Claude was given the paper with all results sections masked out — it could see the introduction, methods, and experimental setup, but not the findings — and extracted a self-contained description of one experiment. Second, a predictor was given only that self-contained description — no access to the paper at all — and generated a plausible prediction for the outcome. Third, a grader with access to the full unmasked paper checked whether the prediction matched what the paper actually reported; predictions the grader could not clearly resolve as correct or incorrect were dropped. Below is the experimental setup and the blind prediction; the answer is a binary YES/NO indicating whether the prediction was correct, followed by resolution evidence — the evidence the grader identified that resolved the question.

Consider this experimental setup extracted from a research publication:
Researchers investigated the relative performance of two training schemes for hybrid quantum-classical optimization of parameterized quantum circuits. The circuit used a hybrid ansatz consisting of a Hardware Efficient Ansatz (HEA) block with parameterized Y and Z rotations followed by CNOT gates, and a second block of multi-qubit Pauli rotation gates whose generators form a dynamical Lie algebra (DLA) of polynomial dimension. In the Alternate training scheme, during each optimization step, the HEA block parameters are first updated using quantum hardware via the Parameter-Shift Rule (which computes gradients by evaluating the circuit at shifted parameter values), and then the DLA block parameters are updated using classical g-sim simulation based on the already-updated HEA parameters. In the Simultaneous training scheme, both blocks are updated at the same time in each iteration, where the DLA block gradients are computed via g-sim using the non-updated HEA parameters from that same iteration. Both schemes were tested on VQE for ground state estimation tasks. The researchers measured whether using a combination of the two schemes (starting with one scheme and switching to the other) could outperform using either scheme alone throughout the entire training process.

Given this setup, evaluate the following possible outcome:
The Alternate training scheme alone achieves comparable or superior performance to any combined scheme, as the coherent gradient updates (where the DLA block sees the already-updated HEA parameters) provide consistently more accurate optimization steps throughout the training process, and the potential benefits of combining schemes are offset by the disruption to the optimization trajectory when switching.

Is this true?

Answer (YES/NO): NO